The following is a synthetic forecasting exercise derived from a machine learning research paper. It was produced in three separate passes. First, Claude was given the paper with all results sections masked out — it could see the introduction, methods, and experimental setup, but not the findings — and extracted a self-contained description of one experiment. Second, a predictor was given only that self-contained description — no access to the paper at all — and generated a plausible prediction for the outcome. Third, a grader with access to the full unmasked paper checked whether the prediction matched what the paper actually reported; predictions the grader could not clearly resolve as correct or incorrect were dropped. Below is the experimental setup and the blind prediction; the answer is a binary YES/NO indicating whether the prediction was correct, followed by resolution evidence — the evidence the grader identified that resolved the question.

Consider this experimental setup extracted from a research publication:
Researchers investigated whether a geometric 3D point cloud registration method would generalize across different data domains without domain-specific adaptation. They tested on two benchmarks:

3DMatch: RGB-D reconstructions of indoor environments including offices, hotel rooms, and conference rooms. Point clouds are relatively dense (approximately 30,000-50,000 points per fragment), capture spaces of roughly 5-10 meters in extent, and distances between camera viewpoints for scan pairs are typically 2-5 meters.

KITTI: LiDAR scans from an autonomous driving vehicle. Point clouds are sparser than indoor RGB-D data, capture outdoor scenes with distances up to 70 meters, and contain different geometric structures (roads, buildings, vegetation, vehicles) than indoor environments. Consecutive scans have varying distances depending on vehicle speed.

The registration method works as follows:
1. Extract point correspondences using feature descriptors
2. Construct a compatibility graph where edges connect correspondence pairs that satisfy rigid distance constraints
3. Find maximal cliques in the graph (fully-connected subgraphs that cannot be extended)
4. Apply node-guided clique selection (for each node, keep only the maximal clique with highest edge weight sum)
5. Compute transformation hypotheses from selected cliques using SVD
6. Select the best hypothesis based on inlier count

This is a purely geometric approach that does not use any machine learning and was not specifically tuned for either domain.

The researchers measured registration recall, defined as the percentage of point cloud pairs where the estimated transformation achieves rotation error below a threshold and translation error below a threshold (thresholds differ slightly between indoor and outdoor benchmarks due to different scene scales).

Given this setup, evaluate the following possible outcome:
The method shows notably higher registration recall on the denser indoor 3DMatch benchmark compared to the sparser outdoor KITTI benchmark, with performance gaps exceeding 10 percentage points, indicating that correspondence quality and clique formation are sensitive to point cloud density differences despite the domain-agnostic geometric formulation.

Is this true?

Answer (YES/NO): NO